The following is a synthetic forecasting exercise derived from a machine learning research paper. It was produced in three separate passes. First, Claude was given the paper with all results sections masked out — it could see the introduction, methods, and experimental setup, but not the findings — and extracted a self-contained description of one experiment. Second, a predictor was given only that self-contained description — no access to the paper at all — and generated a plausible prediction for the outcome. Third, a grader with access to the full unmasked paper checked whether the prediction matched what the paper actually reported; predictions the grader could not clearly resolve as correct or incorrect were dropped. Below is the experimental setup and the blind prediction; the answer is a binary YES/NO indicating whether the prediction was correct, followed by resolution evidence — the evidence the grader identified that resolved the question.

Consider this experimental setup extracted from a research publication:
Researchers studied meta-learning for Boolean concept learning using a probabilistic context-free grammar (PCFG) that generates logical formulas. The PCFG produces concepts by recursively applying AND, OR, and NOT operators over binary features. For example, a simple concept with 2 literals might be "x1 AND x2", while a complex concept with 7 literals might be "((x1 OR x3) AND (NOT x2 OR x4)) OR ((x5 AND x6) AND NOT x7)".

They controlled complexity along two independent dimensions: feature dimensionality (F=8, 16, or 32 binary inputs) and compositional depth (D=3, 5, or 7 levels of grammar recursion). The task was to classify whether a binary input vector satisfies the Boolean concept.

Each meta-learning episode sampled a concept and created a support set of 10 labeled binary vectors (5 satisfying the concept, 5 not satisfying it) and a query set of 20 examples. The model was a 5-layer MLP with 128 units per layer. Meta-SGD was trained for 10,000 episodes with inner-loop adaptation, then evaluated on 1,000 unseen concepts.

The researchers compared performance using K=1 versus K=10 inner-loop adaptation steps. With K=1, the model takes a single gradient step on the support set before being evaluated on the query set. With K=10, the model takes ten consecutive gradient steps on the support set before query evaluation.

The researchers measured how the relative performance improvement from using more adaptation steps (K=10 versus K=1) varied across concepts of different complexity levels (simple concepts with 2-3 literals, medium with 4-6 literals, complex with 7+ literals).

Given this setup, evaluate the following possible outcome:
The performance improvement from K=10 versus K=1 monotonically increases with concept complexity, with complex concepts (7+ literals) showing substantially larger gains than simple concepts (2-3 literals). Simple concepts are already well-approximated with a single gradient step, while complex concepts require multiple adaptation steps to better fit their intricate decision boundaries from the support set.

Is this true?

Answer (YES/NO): YES